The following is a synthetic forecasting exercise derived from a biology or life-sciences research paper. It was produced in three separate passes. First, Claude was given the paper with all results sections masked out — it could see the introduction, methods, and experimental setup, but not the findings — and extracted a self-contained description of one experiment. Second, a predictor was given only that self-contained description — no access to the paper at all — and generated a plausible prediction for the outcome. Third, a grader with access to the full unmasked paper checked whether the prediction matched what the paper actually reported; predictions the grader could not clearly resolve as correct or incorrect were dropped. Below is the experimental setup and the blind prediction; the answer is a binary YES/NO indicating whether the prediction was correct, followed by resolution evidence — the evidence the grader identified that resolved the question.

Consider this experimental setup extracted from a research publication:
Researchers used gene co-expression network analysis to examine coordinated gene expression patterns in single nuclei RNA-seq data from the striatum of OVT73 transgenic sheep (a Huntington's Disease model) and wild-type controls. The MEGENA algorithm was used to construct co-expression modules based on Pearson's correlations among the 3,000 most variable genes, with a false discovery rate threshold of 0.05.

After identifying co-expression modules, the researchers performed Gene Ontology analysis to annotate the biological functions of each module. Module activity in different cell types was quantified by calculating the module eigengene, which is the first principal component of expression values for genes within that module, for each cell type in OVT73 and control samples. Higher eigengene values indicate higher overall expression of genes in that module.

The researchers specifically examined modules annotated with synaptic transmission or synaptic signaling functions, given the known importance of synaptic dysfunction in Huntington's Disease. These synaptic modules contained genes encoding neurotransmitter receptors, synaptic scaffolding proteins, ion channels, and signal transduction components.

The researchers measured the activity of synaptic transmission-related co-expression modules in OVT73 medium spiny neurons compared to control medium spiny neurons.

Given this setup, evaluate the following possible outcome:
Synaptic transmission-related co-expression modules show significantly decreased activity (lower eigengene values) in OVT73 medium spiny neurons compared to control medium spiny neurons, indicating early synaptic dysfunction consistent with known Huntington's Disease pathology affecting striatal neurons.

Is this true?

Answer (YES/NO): NO